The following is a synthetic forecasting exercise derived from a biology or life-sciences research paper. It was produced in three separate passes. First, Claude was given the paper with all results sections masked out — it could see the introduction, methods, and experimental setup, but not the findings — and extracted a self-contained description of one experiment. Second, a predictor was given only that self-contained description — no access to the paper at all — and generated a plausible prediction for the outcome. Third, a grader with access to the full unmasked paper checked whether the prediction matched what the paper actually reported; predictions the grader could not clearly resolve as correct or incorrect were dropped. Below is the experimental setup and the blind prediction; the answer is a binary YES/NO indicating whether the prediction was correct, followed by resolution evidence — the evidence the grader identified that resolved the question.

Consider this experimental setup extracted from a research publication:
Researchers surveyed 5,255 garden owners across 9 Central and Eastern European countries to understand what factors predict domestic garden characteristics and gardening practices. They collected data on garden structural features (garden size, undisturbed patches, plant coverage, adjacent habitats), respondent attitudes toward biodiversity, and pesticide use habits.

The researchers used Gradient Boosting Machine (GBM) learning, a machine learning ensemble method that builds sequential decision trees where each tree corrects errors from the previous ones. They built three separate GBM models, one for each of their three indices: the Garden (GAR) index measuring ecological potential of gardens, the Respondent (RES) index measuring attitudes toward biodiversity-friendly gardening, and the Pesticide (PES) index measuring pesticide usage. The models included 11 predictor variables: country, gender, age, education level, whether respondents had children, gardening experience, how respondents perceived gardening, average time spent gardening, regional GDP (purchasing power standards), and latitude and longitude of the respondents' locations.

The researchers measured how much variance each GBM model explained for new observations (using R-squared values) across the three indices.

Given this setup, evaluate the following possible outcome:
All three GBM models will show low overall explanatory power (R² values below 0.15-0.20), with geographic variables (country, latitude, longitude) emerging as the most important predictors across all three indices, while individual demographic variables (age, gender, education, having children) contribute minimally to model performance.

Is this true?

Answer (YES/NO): NO